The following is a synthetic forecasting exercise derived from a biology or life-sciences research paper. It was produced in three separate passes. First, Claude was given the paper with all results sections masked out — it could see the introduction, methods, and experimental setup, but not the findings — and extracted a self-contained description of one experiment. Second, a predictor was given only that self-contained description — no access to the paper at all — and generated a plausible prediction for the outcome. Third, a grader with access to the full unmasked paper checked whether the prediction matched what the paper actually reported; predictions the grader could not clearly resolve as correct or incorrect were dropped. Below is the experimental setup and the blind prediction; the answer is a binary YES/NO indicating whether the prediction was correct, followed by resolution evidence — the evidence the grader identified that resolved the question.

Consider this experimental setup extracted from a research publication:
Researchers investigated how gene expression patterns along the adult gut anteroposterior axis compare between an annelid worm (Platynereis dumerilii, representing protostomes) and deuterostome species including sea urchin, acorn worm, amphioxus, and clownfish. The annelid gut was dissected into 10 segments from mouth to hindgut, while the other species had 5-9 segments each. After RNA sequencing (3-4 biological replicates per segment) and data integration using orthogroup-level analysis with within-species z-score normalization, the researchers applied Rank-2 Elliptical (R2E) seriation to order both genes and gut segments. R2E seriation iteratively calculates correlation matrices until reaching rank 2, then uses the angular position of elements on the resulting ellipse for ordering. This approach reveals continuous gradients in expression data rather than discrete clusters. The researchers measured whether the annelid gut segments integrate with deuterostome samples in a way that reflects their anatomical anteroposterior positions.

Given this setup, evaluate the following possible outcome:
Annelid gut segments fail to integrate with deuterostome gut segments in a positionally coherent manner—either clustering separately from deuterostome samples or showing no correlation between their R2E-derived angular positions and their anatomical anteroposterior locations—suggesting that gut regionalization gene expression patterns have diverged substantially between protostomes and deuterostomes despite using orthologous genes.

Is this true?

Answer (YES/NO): YES